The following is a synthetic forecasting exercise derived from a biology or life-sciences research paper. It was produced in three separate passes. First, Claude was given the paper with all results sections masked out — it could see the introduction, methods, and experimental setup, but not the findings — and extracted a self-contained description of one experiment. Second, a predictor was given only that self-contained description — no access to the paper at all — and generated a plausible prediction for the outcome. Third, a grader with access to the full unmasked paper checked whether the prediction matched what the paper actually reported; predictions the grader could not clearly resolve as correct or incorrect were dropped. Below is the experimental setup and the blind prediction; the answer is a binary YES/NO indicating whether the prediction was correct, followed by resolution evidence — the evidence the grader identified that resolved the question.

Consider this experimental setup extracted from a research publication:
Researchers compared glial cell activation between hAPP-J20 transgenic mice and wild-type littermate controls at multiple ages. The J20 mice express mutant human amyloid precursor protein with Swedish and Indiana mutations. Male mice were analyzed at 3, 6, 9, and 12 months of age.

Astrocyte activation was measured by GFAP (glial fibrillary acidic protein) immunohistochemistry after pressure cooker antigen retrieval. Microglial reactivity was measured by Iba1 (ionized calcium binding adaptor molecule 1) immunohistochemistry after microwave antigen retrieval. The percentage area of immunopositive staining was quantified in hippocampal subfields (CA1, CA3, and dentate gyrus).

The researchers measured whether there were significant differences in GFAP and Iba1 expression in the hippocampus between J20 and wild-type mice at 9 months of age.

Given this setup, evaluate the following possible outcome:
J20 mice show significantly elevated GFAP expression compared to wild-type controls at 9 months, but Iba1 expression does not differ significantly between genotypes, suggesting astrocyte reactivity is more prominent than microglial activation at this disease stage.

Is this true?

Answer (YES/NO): NO